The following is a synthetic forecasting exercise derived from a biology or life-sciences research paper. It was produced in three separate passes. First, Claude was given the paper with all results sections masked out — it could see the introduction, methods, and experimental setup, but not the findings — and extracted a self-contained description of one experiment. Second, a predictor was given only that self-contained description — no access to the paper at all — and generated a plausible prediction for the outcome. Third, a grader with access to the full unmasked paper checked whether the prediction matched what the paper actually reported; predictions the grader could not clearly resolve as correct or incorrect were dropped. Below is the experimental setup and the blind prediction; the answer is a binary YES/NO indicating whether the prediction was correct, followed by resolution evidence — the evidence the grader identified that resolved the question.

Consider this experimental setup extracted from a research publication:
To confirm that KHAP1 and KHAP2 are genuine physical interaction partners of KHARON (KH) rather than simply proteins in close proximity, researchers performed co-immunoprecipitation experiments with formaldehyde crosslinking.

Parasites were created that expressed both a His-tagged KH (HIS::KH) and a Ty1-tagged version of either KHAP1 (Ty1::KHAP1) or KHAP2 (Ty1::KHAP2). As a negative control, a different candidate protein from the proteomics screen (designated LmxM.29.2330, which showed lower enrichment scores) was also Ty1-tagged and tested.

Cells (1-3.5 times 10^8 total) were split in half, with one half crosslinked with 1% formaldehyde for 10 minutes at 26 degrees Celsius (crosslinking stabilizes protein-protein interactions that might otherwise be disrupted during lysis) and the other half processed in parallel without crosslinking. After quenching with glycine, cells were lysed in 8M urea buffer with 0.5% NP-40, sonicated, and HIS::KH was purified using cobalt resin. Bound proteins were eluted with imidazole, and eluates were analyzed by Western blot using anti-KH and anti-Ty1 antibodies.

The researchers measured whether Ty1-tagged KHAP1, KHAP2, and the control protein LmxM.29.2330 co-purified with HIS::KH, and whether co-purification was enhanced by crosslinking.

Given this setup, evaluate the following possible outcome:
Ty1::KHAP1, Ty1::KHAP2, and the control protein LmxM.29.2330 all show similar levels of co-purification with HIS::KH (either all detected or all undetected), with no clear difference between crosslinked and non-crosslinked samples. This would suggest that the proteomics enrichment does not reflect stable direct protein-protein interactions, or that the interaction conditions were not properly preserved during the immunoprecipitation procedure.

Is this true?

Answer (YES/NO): NO